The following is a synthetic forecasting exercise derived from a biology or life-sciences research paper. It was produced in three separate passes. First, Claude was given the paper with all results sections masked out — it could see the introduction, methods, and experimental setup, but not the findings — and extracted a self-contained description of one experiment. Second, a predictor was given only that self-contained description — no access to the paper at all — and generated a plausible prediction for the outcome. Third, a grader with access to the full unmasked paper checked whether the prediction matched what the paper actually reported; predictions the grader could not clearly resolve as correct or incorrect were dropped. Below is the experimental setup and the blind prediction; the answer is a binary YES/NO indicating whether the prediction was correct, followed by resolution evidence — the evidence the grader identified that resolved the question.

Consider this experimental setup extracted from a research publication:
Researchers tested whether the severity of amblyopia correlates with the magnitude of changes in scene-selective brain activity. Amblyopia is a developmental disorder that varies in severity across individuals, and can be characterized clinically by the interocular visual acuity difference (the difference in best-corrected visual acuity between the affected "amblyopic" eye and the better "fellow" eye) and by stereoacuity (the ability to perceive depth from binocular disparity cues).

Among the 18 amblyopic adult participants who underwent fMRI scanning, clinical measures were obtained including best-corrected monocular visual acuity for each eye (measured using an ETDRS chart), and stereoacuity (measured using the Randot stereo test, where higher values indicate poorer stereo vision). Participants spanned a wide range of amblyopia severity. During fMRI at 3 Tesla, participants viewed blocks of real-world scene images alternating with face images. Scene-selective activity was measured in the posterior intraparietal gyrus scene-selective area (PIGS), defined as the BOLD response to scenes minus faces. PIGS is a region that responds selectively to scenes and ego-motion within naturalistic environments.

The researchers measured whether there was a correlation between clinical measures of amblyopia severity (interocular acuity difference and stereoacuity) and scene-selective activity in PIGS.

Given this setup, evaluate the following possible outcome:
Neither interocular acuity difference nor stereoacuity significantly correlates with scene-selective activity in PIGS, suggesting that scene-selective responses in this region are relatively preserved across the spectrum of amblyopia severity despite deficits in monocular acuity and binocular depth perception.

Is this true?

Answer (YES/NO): NO